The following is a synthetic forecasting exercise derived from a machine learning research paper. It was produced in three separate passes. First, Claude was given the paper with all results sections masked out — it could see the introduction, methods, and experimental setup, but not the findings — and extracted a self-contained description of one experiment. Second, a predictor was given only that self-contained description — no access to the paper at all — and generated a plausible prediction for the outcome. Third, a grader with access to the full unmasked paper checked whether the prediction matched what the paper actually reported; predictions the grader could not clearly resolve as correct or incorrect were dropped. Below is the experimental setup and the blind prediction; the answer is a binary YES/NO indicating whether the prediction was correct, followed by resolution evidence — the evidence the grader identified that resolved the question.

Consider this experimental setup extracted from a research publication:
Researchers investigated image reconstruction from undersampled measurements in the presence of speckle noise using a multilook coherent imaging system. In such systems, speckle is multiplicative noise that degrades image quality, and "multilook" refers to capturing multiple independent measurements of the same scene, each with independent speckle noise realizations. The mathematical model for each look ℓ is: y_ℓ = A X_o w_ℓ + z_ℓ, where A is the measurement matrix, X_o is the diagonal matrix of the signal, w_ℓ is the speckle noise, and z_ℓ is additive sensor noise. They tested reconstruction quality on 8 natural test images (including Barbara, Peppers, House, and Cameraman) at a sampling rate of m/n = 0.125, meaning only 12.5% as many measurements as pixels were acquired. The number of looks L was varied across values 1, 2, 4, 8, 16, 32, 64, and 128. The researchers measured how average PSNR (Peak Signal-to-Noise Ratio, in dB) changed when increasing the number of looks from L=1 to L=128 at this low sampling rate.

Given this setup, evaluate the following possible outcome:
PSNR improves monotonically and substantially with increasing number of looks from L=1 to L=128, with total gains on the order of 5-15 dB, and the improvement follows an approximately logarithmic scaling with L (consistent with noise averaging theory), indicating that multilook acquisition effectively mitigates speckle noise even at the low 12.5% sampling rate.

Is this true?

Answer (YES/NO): NO